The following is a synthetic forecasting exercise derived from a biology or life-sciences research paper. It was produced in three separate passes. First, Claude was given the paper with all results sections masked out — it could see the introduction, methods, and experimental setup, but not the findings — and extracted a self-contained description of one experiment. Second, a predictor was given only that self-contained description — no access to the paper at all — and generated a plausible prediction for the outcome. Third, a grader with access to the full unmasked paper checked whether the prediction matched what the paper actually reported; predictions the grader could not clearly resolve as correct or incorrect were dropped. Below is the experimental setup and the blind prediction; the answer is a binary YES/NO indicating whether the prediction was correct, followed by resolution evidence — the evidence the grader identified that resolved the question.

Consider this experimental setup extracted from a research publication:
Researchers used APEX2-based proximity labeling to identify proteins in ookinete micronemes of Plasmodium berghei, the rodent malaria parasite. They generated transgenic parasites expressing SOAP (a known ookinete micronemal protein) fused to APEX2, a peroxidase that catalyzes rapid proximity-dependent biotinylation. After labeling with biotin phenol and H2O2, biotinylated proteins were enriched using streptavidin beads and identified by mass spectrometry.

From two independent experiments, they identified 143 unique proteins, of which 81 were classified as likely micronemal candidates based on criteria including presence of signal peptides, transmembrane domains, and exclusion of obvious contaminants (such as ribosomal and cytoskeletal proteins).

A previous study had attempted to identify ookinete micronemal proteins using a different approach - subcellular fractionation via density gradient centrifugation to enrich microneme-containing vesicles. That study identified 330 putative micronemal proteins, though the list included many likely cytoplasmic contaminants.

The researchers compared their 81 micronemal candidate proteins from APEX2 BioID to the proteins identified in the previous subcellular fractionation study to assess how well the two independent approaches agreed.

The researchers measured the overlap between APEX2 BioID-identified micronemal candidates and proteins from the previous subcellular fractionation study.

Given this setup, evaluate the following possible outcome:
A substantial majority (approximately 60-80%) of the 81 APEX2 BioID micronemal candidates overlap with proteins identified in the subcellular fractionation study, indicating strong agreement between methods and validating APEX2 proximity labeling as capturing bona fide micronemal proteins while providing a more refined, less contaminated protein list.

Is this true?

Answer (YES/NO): YES